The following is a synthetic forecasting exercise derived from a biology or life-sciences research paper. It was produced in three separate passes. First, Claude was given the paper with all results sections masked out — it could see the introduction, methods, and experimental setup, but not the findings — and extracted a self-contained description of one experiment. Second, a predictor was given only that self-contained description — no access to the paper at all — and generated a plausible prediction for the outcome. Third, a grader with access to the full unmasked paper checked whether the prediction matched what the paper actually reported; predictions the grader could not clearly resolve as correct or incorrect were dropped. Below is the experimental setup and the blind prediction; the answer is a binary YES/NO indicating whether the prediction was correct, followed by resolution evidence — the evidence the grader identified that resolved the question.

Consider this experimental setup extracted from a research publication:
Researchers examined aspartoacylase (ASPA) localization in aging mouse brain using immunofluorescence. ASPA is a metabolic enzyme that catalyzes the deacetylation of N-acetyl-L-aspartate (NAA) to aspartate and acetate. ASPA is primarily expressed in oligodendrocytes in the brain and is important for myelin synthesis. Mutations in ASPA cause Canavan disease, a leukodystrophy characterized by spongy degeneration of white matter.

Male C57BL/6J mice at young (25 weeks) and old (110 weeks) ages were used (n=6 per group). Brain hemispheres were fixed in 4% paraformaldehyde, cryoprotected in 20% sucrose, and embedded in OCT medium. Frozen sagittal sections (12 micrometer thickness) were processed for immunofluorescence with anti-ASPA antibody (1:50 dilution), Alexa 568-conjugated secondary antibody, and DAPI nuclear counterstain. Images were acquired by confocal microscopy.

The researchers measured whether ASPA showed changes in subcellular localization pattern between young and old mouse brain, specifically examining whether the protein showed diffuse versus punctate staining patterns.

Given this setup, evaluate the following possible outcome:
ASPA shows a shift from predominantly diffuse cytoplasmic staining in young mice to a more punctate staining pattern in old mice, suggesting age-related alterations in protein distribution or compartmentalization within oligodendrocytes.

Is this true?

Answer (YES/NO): NO